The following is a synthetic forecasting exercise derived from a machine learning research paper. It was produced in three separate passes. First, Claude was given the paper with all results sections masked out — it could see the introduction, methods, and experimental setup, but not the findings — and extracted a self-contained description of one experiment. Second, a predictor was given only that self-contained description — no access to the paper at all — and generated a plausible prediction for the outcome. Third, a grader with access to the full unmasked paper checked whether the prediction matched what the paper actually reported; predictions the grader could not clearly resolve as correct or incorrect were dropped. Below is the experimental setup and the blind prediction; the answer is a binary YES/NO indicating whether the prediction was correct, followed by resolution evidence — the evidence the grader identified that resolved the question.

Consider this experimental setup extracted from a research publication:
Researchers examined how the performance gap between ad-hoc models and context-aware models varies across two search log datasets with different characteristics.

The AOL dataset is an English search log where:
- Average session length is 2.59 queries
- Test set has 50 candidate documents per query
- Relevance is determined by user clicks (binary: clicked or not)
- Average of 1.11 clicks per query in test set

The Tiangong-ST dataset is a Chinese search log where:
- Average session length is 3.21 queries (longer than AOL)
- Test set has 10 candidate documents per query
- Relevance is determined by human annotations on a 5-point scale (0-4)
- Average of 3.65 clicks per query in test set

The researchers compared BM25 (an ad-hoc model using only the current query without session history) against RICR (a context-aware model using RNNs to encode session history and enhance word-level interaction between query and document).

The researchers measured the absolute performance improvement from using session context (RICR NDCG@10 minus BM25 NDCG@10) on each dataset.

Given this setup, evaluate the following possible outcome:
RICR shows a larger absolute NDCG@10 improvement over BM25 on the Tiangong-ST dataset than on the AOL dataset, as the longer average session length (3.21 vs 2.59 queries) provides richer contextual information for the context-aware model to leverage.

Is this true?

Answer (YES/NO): NO